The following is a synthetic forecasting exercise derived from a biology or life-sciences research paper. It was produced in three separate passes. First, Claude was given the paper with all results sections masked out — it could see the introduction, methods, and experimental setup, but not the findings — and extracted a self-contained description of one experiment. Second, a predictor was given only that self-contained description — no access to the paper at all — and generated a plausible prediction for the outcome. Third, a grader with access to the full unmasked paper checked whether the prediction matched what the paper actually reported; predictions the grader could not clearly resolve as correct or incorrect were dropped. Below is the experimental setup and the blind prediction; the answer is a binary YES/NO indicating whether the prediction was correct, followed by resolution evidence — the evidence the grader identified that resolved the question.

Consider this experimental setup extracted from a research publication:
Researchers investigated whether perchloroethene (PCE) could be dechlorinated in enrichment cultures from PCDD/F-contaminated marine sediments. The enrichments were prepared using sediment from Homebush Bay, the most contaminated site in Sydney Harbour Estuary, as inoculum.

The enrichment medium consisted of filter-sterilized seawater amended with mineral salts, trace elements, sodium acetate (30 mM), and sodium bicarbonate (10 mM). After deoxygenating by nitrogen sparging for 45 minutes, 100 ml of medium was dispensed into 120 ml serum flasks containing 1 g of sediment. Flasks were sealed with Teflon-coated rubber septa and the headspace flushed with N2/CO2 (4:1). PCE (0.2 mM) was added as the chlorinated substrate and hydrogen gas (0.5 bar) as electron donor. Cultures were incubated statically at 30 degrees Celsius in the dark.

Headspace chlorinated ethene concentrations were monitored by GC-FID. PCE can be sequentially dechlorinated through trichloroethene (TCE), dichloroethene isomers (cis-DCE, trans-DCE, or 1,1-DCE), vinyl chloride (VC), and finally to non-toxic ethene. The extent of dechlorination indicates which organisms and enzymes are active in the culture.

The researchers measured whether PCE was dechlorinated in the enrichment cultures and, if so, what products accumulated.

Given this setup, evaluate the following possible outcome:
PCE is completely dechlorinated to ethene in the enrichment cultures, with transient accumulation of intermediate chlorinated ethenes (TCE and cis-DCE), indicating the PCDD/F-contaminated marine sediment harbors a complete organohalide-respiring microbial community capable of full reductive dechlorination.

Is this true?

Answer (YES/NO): NO